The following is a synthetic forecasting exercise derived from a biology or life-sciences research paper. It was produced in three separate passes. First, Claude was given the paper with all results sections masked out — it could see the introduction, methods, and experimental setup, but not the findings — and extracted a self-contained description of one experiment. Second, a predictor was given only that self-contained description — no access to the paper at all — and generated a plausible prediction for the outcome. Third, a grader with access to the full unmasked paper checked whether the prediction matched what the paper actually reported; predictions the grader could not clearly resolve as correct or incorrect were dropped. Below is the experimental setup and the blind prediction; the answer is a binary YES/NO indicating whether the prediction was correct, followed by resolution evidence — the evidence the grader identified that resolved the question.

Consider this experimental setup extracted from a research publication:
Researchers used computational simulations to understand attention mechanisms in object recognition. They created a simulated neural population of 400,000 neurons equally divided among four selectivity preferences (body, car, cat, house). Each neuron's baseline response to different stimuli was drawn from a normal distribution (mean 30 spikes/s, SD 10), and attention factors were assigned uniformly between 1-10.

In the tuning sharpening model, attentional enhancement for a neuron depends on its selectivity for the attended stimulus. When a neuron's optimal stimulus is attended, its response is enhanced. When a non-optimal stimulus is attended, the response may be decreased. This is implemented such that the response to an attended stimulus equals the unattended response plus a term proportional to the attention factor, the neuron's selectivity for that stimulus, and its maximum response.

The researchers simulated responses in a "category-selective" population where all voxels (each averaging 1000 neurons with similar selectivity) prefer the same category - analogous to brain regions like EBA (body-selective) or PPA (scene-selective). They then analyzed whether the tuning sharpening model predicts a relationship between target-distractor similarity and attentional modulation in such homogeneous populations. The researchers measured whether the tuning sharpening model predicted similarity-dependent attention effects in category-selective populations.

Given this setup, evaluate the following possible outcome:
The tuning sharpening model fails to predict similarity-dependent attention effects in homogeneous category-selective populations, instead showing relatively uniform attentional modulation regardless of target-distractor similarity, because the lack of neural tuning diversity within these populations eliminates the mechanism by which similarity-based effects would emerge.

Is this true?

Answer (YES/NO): NO